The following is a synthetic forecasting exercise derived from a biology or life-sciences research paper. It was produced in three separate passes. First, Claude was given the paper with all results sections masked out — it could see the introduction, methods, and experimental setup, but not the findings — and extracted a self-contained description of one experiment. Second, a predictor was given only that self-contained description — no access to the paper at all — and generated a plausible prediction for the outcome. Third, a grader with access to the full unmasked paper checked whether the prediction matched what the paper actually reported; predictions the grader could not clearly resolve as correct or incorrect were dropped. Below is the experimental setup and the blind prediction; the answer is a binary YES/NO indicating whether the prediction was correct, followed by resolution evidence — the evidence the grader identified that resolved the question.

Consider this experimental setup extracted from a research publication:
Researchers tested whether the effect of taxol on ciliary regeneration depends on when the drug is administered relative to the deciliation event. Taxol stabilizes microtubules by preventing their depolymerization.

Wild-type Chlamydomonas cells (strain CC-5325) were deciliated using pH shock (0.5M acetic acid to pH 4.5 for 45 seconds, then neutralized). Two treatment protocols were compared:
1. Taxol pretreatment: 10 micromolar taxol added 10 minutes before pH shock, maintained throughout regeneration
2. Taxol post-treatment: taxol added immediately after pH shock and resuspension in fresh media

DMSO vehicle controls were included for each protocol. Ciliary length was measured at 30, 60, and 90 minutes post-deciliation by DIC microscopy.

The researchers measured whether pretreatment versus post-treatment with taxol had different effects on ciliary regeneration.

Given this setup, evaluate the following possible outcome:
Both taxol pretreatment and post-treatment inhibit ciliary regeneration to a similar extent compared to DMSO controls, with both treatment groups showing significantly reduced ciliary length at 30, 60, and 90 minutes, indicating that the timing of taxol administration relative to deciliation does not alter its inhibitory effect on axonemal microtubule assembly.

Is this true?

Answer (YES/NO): NO